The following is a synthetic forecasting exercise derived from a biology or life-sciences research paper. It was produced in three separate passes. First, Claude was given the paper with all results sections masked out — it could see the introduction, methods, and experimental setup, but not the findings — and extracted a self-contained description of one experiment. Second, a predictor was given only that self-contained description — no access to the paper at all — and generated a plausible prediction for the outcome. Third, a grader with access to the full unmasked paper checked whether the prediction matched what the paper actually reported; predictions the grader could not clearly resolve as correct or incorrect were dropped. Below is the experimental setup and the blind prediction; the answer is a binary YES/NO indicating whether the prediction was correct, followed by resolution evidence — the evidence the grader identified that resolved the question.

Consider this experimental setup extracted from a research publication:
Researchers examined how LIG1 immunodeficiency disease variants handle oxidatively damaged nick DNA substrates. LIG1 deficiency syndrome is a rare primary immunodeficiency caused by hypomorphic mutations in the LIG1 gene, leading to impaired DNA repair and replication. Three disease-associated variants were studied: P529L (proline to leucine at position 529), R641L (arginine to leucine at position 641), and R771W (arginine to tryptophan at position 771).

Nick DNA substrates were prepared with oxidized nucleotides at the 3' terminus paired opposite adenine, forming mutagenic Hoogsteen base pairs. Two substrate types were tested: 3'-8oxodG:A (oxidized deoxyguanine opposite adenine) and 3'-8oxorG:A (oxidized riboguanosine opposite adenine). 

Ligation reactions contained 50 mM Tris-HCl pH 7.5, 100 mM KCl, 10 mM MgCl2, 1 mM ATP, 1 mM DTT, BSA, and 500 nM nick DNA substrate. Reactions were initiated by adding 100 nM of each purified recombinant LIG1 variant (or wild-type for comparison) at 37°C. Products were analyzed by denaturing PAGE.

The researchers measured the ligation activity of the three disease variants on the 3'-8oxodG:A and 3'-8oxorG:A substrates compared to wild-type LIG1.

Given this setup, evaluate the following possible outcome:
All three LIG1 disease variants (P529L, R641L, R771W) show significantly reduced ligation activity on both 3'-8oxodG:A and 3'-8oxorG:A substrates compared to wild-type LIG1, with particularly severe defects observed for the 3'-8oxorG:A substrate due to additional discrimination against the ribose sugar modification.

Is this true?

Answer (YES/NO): NO